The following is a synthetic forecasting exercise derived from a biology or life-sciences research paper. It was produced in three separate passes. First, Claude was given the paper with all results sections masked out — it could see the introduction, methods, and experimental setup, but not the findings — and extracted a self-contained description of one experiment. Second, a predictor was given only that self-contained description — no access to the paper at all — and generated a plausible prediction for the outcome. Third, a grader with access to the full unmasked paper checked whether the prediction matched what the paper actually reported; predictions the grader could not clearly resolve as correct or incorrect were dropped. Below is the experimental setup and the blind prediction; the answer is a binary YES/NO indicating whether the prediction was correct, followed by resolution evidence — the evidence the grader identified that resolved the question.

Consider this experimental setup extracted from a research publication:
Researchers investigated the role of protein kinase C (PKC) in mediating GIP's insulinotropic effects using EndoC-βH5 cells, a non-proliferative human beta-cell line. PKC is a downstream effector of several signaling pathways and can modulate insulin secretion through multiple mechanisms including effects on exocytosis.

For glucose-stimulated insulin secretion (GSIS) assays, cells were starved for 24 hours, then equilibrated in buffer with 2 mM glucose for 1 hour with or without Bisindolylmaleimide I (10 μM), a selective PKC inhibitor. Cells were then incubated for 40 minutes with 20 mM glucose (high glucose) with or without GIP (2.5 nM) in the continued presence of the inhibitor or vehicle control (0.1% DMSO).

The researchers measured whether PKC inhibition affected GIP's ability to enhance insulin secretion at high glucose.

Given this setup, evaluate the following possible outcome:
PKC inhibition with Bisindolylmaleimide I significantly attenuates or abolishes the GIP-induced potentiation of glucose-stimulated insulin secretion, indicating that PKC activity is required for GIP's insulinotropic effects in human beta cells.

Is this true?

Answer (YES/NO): NO